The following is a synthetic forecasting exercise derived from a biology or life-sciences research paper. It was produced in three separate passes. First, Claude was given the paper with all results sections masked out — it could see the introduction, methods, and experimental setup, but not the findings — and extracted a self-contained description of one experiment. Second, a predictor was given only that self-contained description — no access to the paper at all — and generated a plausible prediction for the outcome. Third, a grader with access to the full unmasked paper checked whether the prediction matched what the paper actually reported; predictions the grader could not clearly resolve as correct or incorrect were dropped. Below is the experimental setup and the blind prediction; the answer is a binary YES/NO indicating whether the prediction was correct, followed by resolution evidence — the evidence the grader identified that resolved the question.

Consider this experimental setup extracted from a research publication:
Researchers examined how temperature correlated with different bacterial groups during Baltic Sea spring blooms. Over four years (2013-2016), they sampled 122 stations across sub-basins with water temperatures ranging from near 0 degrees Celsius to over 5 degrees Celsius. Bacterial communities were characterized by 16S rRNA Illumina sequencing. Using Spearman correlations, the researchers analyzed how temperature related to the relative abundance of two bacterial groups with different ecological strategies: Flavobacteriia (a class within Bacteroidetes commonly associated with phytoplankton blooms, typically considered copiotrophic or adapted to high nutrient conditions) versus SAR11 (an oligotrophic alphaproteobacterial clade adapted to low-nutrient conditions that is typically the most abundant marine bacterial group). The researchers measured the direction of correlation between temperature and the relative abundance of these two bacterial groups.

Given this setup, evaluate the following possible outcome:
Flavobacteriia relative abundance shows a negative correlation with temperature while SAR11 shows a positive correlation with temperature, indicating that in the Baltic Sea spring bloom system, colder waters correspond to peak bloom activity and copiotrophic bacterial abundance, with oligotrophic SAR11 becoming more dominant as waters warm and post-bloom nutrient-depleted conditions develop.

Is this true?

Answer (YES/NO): YES